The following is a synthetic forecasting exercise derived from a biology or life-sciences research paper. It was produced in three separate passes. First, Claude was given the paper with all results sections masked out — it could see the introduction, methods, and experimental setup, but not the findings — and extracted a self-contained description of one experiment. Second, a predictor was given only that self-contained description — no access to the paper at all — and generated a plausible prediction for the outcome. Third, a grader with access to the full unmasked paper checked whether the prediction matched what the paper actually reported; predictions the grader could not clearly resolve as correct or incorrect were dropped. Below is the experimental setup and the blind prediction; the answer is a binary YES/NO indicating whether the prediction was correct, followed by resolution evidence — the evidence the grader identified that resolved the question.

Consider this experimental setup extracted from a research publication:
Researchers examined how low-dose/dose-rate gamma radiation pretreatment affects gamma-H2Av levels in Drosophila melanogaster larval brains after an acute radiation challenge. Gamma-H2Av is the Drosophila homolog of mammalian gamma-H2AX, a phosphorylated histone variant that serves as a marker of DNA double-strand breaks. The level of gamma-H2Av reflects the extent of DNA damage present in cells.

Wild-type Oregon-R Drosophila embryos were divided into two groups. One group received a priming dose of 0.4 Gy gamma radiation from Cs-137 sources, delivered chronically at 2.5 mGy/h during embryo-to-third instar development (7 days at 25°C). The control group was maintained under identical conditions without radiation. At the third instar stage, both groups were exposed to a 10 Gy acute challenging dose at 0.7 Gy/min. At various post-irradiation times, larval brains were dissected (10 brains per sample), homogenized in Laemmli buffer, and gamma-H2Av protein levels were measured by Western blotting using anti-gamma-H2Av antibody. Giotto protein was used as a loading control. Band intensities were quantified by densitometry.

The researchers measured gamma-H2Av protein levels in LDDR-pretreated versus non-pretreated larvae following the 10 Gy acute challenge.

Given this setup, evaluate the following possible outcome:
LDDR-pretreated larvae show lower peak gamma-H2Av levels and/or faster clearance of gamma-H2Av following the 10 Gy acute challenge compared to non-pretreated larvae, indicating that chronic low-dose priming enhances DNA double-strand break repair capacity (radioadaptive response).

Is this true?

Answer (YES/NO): YES